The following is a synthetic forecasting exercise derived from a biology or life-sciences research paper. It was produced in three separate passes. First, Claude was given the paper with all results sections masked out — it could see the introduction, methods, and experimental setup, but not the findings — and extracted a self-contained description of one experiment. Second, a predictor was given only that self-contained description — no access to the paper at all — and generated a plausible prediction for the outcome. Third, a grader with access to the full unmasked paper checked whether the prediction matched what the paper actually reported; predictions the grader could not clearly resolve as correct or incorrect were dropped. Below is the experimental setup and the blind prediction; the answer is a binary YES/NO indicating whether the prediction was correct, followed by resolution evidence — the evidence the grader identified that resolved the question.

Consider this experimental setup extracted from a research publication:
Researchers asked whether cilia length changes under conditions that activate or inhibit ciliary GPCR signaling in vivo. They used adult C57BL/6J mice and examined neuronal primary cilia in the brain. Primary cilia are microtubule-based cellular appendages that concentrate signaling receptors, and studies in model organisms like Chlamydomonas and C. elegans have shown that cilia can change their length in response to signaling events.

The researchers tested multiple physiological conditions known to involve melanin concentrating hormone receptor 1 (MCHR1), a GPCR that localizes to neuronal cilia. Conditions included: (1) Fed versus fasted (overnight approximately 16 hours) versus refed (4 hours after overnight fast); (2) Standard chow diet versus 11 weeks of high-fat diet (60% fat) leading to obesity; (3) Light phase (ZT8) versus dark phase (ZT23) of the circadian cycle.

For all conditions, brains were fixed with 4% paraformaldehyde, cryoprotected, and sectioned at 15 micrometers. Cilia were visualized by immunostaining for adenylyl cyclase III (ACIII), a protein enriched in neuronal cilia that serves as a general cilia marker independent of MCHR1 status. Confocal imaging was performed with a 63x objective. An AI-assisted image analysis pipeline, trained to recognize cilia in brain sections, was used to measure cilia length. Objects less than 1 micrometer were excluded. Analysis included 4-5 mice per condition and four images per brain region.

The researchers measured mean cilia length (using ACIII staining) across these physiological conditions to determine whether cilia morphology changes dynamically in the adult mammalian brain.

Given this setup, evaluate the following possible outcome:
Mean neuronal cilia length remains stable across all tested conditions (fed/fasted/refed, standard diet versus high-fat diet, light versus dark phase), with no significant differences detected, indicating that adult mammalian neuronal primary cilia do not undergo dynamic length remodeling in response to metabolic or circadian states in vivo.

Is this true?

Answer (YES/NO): NO